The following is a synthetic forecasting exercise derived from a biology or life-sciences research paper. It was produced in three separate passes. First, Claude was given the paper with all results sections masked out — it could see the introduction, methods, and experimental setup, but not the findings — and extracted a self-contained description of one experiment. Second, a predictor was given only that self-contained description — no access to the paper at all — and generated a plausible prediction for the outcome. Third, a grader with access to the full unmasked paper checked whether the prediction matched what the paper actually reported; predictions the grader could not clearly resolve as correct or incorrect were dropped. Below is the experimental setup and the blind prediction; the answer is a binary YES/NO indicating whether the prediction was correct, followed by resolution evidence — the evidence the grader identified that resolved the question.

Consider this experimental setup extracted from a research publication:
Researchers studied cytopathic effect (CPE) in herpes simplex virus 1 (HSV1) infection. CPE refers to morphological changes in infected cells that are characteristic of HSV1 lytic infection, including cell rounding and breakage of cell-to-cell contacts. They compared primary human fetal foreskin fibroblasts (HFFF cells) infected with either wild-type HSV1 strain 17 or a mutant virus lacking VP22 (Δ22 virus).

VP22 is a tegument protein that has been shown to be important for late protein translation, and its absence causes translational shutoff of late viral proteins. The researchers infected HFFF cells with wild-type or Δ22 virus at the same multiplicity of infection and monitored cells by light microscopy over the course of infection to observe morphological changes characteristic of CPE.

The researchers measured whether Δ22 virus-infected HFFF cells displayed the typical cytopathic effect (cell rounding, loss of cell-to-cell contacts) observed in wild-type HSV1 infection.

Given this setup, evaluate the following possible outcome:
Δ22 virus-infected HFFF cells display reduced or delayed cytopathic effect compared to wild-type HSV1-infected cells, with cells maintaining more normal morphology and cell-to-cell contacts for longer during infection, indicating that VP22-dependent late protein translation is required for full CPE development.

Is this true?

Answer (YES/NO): NO